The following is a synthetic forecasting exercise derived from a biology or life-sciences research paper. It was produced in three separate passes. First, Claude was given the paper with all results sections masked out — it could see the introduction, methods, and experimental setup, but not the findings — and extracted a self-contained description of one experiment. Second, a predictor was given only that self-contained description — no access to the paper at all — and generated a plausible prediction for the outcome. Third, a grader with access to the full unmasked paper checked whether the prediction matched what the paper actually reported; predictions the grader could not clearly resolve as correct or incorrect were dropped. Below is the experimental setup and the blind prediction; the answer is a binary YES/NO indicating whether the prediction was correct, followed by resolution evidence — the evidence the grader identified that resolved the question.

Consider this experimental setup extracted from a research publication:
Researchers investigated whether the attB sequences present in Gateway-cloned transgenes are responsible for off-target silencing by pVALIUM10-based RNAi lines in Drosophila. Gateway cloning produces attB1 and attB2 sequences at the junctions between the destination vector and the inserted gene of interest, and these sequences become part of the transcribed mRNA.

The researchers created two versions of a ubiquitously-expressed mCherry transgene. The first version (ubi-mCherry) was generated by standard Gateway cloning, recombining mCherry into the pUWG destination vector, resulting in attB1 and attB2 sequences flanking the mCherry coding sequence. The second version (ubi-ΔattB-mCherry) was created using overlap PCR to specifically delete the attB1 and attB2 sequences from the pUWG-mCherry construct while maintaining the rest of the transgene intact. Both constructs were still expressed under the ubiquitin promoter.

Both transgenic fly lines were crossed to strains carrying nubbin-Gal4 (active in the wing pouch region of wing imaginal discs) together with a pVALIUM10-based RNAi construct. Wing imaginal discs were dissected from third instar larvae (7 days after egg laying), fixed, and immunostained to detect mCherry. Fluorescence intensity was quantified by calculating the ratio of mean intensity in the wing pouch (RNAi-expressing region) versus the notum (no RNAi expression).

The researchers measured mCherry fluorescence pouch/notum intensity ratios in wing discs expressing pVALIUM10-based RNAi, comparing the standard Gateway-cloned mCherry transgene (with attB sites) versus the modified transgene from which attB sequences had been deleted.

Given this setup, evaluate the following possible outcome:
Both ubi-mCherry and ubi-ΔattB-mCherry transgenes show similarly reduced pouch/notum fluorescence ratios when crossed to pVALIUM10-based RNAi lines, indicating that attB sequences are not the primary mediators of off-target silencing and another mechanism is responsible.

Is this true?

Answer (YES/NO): NO